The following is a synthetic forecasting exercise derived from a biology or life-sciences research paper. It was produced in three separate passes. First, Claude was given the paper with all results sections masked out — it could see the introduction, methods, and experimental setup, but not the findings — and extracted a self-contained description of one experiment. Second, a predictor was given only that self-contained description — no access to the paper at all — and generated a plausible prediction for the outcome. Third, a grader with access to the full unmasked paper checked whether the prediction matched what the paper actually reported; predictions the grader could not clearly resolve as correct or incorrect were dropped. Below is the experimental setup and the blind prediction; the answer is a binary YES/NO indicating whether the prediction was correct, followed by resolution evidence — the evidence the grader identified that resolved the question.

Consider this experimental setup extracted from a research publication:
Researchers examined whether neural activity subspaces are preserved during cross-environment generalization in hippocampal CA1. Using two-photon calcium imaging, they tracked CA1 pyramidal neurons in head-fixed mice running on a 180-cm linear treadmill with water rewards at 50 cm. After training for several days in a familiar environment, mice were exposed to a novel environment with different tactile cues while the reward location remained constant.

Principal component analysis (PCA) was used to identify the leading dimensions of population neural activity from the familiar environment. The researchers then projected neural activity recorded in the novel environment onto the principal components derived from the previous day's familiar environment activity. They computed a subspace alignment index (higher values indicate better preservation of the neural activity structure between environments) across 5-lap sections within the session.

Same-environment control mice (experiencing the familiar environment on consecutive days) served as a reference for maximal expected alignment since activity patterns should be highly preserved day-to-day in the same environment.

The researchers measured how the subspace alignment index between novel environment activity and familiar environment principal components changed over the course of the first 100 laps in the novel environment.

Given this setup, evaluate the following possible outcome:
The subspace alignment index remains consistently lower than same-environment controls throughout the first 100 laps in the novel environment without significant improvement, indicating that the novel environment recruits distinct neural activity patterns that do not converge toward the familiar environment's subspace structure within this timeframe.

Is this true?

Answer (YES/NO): NO